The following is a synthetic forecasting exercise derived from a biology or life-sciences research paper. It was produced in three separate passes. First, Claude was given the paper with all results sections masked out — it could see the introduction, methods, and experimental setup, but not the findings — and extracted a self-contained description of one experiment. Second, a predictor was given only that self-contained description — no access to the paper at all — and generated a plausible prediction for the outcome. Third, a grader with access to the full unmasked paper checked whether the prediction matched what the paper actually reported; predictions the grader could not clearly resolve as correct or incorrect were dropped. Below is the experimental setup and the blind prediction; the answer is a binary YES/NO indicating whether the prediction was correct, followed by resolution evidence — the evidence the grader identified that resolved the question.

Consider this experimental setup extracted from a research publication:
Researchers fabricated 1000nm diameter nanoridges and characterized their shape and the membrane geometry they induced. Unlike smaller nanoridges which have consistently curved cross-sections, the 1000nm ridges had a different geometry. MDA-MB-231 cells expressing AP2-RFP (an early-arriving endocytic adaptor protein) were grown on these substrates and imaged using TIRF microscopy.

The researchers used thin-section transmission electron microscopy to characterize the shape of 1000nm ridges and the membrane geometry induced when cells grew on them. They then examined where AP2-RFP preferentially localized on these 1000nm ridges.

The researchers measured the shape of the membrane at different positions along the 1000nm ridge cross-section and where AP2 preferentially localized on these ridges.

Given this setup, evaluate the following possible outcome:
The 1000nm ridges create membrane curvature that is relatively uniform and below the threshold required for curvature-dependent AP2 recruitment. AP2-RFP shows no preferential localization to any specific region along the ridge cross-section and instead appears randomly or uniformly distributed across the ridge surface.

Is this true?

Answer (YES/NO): NO